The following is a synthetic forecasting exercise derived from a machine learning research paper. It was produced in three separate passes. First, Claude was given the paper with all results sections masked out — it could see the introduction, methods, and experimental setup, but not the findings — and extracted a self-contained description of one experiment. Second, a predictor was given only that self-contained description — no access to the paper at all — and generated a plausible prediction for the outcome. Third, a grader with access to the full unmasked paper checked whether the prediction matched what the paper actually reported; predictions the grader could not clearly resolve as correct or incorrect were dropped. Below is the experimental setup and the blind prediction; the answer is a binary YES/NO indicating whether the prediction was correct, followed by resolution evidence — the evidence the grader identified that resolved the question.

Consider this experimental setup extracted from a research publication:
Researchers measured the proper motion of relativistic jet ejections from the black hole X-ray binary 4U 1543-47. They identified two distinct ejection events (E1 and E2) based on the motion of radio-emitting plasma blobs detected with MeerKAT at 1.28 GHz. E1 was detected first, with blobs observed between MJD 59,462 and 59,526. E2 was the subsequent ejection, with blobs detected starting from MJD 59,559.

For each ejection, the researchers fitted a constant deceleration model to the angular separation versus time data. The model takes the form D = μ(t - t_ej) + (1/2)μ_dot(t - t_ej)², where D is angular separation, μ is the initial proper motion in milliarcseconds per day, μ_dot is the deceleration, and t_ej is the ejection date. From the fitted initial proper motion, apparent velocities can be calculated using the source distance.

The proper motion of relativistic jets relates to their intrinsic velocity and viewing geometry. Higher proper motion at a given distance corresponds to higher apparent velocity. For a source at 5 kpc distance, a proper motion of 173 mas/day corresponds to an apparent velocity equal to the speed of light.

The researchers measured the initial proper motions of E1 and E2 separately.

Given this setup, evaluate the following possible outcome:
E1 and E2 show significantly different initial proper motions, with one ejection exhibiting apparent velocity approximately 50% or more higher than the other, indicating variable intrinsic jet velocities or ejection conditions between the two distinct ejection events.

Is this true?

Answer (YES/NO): NO